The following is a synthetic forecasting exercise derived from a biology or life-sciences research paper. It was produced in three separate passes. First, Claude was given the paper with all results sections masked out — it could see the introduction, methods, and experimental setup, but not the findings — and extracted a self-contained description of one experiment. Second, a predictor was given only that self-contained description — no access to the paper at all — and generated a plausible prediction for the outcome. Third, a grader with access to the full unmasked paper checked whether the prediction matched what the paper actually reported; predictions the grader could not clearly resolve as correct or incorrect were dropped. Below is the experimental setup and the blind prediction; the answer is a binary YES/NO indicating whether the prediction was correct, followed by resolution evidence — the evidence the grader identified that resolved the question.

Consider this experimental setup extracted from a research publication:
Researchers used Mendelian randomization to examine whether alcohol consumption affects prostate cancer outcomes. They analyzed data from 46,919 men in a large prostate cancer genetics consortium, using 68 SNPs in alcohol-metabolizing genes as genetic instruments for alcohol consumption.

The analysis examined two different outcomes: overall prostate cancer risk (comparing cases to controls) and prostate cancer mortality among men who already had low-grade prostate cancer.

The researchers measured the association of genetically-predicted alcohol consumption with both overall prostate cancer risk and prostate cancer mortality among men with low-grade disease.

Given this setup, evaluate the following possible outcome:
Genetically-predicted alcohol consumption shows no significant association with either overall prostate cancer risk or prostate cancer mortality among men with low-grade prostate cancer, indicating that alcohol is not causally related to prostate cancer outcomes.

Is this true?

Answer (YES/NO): NO